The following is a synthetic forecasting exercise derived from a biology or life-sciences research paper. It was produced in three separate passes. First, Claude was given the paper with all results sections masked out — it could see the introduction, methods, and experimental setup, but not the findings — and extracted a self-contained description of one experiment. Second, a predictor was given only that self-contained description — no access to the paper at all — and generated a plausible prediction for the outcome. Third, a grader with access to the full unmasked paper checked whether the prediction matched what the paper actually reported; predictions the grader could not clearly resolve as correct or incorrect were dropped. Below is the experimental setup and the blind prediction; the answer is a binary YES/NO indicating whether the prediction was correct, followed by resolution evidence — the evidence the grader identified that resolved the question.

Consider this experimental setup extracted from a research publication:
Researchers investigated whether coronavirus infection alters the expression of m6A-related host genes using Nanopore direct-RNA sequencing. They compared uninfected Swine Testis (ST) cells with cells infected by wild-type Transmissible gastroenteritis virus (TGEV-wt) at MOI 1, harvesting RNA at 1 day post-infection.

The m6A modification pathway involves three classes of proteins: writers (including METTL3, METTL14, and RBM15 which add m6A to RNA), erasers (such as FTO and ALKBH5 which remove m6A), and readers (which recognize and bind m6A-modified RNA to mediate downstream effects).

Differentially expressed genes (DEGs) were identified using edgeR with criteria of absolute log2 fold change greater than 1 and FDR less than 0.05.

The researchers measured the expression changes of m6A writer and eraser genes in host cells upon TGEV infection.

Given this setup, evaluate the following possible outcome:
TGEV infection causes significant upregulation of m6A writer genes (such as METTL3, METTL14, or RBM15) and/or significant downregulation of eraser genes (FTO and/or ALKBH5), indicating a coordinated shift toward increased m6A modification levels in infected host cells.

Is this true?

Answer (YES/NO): NO